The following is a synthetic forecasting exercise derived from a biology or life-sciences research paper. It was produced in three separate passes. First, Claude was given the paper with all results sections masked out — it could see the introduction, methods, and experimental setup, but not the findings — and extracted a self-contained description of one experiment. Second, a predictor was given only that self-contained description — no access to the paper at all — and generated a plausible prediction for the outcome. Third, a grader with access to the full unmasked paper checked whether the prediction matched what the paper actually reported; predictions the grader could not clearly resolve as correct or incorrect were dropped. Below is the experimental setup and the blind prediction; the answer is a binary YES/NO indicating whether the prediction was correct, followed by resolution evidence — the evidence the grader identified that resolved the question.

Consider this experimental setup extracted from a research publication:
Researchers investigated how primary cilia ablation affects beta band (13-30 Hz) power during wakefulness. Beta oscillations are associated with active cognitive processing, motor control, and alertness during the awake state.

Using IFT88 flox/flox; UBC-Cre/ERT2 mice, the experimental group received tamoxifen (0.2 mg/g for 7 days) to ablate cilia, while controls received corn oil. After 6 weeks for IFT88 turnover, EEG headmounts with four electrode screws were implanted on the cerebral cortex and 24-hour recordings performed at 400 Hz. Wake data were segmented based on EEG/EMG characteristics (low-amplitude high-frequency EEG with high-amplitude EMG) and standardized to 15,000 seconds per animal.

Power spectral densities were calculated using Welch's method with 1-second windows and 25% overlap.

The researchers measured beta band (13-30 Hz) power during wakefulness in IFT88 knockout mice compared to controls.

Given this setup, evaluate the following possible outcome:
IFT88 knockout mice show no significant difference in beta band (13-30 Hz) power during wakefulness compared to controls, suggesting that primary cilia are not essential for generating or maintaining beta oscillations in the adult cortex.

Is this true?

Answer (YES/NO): YES